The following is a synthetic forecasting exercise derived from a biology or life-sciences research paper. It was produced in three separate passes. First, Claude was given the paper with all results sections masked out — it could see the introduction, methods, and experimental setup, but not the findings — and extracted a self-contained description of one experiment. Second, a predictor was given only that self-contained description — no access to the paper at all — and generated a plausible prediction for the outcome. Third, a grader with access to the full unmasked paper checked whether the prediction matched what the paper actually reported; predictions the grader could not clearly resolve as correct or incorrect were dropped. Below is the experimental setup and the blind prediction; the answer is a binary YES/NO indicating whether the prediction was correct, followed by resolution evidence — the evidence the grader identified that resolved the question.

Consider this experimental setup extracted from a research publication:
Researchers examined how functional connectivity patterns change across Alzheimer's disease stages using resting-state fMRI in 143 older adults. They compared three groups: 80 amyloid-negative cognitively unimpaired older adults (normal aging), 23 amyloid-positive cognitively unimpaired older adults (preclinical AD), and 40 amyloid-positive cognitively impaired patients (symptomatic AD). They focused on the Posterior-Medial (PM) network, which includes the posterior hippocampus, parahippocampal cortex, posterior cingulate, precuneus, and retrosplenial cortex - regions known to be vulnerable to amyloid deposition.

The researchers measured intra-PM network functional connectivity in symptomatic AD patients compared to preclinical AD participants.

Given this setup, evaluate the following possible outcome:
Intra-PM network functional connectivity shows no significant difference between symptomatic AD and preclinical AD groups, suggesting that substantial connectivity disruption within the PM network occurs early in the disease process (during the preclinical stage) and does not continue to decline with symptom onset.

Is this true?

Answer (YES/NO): NO